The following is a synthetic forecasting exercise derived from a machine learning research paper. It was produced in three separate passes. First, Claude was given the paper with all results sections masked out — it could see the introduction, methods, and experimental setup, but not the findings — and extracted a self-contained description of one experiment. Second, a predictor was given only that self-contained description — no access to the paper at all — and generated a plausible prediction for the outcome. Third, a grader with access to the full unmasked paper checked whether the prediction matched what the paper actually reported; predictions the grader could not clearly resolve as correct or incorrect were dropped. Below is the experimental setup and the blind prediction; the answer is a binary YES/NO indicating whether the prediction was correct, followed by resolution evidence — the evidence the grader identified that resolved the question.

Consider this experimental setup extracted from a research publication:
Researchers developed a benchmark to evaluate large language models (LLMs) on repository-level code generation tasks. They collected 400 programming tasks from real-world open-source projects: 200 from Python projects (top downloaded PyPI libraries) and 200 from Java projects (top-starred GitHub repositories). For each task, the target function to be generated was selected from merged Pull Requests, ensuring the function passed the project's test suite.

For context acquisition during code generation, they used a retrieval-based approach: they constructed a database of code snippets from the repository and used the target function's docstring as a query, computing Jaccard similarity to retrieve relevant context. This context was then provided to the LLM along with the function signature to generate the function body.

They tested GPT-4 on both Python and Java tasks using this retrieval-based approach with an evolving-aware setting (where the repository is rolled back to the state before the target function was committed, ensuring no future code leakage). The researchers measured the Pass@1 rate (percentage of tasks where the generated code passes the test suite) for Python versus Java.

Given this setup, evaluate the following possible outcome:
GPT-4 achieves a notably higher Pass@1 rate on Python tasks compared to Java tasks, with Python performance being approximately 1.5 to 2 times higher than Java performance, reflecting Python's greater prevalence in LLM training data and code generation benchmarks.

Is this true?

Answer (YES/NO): YES